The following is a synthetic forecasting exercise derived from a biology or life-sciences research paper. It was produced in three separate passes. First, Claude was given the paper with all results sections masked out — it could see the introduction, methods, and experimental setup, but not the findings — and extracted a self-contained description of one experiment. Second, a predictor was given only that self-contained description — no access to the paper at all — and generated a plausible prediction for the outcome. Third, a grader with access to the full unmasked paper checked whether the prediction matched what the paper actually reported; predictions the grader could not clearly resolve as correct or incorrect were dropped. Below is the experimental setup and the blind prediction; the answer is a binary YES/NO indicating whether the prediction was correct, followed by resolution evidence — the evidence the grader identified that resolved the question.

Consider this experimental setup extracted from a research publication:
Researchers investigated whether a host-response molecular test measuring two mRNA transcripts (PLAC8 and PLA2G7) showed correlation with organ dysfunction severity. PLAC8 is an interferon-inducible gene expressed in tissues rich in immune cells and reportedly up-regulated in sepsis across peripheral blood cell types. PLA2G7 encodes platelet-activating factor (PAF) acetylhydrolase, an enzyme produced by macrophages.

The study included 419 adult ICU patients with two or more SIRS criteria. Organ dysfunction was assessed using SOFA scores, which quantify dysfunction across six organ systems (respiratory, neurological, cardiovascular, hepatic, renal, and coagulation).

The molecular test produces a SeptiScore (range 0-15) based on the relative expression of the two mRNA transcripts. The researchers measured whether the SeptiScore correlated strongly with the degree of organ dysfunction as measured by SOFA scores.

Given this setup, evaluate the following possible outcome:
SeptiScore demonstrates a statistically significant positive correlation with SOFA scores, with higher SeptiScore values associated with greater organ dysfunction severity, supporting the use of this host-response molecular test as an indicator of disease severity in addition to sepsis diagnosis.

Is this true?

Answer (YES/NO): NO